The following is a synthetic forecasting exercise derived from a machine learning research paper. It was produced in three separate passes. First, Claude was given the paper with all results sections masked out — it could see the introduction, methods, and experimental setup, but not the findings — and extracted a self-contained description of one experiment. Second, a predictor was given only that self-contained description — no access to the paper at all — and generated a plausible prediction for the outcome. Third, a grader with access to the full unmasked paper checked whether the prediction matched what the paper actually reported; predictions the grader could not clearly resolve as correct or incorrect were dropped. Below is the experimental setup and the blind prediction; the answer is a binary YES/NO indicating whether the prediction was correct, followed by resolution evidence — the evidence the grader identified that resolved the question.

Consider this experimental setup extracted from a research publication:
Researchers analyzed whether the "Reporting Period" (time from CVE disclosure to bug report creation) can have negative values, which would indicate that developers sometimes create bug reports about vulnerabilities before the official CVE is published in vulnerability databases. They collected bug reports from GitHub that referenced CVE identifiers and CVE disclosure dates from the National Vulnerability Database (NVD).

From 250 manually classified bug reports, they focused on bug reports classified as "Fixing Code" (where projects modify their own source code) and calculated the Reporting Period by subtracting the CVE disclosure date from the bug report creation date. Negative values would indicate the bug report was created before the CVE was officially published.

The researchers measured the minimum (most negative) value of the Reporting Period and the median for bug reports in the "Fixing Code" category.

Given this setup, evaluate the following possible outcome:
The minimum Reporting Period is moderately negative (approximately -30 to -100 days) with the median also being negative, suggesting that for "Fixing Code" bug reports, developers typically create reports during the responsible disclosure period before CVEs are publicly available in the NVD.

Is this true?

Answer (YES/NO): NO